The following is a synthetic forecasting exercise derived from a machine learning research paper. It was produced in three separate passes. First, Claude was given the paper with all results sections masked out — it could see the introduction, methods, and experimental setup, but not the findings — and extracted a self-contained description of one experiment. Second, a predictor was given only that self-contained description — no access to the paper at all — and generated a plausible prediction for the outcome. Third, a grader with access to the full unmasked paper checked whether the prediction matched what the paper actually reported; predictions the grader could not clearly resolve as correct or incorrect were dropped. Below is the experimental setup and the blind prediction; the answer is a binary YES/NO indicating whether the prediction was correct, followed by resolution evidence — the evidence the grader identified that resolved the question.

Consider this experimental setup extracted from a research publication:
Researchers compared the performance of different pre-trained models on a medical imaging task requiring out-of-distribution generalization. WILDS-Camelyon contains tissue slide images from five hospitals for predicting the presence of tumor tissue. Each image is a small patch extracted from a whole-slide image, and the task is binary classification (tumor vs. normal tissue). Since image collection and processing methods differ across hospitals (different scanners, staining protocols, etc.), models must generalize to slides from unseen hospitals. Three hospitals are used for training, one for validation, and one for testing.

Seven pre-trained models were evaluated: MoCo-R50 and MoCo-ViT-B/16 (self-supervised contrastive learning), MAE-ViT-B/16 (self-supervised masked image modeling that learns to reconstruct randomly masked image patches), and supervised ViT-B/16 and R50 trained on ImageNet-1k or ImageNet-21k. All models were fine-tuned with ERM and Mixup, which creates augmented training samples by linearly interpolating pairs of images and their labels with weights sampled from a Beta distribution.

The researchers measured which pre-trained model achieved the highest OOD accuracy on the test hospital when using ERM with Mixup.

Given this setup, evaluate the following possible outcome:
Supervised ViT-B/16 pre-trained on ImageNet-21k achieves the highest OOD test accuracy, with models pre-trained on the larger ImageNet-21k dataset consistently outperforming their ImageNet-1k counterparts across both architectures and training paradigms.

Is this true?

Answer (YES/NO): NO